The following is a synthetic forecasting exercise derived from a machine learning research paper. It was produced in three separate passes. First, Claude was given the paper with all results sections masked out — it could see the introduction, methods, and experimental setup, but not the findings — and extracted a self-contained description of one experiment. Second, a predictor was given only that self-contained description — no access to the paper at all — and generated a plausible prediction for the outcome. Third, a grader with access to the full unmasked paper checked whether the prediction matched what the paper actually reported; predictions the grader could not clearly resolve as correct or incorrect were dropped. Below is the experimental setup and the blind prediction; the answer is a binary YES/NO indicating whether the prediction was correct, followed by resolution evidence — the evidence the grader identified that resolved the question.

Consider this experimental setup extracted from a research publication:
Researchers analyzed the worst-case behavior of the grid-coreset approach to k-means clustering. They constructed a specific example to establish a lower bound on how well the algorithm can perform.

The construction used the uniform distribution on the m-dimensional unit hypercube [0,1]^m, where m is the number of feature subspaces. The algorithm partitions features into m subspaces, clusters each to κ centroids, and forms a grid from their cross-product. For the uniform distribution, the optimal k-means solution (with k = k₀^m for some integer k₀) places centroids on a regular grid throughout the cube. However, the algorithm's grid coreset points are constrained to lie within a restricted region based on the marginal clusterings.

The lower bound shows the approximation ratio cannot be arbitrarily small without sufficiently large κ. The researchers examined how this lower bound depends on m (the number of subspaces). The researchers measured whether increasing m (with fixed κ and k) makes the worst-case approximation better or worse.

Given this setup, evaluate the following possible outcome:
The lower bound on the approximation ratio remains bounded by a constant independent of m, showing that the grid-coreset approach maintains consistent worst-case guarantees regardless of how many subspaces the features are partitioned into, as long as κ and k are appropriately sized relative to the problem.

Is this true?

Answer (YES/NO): NO